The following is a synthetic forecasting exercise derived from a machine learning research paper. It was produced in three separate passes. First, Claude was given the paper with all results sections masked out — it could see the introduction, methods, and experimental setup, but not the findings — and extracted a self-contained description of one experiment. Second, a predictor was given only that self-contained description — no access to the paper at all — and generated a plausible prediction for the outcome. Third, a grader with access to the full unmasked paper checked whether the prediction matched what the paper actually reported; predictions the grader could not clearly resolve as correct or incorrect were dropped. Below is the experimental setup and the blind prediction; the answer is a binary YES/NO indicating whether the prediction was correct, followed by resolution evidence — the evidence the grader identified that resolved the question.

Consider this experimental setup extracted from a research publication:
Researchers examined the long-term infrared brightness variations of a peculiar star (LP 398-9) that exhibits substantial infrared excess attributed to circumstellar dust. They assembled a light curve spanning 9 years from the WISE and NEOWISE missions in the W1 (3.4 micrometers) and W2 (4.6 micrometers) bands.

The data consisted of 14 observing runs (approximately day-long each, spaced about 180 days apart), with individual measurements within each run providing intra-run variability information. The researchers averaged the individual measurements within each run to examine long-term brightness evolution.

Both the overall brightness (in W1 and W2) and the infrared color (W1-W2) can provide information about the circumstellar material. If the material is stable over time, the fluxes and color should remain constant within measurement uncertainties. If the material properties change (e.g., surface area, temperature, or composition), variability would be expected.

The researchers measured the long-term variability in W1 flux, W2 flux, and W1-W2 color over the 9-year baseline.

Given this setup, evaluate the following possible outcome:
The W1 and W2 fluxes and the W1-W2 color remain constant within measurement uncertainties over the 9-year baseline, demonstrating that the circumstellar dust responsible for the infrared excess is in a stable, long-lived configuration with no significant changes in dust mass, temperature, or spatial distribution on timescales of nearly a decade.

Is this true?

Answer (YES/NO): NO